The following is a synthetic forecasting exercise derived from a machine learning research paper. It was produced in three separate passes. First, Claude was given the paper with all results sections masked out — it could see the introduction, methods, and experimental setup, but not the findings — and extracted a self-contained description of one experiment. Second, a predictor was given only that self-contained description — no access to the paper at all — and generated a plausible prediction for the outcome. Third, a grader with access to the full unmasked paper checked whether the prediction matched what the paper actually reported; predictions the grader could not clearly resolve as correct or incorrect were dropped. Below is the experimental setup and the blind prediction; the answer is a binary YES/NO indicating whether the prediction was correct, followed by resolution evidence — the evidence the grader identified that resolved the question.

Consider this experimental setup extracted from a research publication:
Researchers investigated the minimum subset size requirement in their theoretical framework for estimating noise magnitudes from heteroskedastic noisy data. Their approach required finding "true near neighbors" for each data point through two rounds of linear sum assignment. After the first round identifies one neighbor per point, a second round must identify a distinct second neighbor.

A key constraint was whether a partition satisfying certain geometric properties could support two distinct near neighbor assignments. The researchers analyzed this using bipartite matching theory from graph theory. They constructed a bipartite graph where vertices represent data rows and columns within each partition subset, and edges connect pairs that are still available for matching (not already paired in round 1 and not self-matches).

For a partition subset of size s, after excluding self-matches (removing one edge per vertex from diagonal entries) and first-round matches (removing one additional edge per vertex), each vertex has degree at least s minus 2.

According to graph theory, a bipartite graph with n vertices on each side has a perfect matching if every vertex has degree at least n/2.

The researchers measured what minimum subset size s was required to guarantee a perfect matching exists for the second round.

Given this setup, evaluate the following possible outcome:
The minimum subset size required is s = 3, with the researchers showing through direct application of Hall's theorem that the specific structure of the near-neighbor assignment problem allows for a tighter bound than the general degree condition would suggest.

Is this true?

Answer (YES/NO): NO